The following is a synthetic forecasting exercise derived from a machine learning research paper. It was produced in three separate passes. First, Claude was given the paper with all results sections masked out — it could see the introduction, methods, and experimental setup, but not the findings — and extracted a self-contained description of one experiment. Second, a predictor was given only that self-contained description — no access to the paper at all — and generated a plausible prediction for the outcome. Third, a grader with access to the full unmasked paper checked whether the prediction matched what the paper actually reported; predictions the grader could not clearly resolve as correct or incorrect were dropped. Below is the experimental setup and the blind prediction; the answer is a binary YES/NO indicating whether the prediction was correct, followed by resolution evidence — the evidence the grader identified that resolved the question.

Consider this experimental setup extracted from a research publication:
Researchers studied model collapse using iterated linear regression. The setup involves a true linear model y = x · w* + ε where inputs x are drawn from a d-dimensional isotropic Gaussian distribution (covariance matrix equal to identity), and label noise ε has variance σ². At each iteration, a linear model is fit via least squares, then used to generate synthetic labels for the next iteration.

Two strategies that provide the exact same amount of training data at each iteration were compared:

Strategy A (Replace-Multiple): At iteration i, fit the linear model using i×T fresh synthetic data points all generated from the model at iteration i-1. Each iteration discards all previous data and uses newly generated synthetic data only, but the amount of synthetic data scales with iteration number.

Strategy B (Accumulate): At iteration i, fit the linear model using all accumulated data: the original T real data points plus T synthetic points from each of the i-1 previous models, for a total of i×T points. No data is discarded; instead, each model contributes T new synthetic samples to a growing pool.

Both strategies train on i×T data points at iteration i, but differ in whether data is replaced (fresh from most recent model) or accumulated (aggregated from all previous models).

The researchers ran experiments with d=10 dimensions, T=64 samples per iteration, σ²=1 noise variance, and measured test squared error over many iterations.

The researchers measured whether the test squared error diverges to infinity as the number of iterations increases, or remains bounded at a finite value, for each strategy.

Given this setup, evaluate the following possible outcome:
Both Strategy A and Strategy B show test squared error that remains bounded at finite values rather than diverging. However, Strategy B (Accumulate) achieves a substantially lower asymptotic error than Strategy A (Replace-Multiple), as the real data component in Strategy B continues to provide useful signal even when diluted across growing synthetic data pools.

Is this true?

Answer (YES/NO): NO